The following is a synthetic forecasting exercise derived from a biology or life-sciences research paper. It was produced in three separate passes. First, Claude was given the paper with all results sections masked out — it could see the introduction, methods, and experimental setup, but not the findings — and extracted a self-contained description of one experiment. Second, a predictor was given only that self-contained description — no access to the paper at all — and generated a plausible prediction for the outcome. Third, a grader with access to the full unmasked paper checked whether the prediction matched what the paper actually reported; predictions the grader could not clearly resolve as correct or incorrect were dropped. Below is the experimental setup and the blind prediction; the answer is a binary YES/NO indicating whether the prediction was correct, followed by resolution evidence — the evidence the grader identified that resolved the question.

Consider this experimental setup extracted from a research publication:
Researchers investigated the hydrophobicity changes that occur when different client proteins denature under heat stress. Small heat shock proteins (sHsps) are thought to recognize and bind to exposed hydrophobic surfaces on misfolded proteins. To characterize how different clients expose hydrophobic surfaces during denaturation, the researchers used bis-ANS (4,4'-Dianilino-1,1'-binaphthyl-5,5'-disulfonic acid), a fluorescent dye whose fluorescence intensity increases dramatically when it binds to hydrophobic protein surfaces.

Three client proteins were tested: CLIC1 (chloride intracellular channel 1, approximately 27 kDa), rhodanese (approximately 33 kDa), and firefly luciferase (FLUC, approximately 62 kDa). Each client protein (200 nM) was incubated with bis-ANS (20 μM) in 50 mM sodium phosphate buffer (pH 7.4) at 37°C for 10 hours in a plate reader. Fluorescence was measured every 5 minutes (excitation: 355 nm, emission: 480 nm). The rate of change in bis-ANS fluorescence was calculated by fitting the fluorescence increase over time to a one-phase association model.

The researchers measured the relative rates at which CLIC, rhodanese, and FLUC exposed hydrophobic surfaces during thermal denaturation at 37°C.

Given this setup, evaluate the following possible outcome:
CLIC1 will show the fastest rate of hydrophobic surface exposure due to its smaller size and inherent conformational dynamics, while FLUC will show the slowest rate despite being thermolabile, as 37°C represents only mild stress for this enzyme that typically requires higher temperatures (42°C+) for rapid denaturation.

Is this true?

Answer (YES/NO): NO